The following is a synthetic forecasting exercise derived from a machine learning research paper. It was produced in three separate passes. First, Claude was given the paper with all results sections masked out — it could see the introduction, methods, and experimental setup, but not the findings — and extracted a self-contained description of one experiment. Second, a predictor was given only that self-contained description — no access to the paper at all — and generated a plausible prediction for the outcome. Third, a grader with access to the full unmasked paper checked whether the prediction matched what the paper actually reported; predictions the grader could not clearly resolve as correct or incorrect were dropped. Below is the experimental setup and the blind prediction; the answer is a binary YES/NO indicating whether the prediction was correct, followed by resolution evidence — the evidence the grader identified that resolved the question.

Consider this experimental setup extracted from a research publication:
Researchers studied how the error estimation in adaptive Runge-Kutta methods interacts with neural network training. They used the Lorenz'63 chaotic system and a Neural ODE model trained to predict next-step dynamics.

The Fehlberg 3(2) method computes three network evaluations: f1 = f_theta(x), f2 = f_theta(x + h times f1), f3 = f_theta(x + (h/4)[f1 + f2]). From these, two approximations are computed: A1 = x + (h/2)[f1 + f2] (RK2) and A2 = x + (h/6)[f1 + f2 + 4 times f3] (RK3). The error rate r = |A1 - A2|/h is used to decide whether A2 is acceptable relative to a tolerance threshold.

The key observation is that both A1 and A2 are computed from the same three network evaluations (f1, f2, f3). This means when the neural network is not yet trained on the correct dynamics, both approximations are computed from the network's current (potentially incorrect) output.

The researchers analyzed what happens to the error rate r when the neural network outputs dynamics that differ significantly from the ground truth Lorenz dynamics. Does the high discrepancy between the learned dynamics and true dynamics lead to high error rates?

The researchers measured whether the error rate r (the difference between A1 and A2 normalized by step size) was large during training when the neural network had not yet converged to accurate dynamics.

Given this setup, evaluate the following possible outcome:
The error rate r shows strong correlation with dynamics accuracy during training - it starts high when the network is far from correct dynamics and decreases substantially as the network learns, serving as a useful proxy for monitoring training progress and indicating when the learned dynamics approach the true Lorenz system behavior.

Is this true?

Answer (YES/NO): NO